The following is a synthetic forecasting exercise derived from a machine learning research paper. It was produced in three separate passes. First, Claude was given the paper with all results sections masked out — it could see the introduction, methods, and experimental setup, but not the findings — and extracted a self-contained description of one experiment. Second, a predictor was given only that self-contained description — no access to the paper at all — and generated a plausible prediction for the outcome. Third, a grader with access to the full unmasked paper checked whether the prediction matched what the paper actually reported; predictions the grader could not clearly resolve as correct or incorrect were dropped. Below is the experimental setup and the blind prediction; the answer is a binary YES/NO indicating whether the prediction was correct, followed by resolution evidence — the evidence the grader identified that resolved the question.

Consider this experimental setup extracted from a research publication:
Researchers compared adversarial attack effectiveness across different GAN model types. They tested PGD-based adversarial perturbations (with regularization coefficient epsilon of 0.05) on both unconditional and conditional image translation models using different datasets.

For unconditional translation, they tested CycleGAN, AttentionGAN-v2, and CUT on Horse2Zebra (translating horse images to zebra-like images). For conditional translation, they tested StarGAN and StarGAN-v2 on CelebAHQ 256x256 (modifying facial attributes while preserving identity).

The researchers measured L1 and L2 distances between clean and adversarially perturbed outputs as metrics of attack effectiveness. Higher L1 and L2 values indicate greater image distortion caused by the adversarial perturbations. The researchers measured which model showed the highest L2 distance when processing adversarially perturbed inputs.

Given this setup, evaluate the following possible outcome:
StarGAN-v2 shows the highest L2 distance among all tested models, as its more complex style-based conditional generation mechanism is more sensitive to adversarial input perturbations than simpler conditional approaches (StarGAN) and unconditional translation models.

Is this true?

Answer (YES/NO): NO